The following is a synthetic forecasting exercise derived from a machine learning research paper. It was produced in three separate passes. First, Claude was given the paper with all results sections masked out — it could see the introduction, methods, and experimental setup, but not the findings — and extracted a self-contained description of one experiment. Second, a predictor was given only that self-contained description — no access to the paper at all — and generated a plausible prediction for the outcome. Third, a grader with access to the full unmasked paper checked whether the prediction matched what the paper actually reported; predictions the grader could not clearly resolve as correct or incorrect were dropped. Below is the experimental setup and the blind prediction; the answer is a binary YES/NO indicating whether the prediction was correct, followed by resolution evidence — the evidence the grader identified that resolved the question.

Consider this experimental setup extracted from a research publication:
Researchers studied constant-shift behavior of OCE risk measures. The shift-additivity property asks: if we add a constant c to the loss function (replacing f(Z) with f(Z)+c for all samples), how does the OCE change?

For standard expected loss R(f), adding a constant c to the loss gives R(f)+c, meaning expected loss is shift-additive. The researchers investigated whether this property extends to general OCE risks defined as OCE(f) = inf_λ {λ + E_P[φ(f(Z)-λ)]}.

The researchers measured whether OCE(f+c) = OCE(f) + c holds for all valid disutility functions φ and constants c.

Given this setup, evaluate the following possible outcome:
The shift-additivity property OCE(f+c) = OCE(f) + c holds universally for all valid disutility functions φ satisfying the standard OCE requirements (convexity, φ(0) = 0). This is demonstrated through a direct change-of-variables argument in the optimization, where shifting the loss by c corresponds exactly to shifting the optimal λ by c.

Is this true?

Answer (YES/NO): YES